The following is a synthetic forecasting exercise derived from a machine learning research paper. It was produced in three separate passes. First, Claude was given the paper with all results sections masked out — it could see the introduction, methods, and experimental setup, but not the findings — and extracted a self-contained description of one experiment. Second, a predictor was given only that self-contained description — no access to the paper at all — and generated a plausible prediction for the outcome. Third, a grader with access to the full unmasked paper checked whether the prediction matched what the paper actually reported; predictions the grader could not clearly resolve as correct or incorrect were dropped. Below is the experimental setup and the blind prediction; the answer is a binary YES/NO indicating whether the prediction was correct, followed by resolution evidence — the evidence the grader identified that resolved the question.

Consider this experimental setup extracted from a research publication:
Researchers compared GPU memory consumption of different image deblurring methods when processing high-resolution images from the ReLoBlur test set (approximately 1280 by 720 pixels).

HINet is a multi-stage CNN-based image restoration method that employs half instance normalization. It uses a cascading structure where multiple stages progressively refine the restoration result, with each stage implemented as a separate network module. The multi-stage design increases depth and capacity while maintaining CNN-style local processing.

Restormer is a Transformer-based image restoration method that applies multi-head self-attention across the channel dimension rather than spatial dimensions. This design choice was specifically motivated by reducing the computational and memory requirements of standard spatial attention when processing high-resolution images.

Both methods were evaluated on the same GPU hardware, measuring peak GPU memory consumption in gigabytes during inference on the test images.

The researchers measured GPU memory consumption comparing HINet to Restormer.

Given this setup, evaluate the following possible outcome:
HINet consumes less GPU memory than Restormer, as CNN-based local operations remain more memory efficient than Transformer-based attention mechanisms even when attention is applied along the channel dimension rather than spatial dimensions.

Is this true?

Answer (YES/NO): YES